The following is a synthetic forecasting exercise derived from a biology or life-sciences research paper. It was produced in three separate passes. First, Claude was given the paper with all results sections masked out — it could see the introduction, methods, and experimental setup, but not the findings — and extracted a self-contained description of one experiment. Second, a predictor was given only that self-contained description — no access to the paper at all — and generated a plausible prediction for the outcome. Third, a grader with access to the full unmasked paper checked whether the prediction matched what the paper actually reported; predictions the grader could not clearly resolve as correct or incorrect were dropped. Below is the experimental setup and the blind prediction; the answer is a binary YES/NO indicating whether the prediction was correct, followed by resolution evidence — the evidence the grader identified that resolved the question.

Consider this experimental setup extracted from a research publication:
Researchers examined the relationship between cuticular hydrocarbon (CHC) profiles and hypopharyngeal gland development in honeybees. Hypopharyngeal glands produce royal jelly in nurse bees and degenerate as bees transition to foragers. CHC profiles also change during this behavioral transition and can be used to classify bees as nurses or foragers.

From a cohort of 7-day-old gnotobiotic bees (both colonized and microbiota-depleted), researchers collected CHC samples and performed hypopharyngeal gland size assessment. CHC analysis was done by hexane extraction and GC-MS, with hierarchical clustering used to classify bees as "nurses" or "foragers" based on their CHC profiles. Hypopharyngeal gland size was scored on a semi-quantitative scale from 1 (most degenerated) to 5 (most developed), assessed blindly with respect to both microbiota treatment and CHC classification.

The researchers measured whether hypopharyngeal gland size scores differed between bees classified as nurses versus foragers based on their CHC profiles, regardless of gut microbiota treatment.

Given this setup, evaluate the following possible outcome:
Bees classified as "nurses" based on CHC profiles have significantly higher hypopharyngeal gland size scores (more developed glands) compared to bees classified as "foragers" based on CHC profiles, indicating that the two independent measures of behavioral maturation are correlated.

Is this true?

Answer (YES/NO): YES